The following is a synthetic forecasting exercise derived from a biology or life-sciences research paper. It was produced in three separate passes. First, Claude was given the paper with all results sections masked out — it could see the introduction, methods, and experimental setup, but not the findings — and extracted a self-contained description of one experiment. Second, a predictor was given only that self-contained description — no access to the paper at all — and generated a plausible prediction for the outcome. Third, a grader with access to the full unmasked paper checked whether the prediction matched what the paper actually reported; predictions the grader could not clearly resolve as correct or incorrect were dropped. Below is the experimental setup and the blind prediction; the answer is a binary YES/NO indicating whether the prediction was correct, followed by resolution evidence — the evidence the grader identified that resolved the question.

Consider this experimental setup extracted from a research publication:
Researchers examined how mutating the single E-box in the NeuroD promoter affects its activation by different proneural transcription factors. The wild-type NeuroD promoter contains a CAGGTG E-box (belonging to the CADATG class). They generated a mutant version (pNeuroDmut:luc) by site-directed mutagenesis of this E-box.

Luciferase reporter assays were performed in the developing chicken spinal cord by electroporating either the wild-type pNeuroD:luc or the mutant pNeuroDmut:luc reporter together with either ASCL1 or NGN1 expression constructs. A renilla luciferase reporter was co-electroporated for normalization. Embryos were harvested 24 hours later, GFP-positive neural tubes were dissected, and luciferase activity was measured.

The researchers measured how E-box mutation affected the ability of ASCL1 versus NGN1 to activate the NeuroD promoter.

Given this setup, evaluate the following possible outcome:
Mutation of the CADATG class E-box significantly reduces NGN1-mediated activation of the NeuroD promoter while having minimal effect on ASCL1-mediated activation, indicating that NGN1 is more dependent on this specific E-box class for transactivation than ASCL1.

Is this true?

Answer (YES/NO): NO